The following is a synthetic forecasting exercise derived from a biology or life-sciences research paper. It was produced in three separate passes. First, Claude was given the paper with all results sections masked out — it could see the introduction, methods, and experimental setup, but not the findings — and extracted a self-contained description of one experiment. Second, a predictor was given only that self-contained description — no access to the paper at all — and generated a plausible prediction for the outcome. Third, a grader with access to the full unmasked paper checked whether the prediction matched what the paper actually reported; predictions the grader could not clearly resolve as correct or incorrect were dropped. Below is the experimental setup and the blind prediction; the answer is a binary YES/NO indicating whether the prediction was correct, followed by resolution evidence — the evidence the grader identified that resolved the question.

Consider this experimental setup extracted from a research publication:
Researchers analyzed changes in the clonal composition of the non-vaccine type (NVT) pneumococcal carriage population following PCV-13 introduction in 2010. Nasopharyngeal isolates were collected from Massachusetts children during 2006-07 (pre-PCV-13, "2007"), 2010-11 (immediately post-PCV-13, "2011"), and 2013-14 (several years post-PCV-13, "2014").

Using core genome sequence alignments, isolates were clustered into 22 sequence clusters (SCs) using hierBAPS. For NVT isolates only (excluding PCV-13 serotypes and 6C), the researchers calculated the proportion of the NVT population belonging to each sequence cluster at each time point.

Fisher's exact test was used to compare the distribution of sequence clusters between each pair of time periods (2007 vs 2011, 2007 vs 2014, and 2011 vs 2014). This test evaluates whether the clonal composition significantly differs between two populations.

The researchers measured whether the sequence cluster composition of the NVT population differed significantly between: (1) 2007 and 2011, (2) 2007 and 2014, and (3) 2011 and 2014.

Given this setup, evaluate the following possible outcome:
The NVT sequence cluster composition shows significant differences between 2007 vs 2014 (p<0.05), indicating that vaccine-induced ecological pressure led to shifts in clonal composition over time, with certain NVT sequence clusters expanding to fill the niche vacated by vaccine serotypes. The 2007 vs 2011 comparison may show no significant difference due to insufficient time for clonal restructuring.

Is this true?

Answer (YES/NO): NO